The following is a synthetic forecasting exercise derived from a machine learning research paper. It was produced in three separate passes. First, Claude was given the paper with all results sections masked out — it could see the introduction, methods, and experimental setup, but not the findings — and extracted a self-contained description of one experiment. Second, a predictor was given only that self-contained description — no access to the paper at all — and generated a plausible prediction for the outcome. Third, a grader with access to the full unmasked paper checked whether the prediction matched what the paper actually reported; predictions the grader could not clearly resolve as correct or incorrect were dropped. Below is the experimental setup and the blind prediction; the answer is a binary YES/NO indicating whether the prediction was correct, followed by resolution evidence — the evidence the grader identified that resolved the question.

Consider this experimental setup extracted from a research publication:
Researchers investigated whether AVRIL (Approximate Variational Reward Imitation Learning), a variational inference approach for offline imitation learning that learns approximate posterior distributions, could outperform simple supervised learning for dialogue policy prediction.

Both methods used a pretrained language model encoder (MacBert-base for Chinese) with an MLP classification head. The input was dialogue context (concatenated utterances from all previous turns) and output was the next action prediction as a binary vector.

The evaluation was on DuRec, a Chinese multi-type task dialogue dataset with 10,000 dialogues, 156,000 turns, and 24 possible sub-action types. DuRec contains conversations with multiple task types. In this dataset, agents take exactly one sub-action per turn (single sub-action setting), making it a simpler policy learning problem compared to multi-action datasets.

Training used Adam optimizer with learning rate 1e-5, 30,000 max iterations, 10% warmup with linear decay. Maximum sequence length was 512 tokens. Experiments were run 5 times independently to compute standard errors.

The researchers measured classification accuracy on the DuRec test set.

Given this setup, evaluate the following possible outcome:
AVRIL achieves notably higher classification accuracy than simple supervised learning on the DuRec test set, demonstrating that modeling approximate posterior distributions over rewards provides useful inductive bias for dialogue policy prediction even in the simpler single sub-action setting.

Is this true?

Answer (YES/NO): NO